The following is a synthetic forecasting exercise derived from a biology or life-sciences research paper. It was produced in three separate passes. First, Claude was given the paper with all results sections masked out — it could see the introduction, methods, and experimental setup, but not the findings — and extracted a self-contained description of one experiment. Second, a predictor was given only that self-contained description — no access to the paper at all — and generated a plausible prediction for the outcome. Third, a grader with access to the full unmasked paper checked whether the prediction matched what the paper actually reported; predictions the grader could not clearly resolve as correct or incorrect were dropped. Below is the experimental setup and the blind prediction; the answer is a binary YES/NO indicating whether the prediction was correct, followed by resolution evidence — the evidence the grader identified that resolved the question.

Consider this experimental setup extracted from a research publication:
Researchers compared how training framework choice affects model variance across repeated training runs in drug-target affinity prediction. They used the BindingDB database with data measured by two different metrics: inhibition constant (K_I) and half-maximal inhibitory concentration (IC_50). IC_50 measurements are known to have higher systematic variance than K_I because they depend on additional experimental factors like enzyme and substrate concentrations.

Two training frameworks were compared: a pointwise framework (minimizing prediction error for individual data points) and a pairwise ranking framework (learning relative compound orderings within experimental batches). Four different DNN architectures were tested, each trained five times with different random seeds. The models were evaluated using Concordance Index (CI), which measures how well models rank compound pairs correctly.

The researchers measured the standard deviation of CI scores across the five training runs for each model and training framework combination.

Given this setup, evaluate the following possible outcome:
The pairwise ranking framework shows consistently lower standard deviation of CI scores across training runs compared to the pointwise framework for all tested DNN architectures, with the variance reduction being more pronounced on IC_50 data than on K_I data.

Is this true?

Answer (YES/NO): NO